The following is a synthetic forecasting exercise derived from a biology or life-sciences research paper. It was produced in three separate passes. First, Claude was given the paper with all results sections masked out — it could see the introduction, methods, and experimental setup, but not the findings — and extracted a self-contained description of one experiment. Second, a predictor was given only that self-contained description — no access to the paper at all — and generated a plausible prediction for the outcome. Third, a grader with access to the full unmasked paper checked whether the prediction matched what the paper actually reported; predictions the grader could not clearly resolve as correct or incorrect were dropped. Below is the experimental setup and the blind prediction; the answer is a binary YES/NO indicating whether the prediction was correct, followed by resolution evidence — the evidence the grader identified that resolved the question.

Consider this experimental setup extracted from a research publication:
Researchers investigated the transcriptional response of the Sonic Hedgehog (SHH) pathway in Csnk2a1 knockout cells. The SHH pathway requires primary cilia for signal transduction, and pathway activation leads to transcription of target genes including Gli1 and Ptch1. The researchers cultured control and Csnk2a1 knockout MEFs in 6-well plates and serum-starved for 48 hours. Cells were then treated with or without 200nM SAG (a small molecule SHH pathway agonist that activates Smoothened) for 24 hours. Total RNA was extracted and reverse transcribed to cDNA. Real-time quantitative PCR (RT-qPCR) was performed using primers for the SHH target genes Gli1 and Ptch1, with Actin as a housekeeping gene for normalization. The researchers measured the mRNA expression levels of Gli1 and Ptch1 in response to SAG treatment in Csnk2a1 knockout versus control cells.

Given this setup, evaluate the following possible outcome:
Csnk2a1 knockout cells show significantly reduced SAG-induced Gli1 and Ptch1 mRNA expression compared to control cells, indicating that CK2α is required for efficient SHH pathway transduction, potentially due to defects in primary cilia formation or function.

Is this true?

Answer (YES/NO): NO